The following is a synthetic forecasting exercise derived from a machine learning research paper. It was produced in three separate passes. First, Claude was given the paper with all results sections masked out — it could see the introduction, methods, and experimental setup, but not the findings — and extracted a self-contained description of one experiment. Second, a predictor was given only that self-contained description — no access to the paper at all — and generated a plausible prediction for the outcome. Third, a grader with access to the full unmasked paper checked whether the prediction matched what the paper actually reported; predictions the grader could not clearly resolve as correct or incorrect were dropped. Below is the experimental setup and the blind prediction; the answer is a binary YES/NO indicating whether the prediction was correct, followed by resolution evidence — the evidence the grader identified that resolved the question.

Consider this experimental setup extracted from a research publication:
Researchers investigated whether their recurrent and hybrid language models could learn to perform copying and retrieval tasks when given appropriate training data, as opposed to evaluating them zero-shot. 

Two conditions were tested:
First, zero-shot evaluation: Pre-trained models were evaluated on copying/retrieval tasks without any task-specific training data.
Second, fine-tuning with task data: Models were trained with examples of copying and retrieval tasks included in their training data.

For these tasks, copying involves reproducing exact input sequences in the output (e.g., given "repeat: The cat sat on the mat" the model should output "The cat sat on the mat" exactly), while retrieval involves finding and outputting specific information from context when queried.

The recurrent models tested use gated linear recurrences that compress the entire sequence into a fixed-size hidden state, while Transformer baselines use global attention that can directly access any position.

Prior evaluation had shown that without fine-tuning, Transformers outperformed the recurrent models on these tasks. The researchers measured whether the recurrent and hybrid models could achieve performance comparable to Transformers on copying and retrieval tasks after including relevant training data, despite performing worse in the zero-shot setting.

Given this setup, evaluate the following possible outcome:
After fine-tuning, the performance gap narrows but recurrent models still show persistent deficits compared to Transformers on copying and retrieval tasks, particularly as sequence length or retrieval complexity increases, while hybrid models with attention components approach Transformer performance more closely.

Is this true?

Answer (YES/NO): NO